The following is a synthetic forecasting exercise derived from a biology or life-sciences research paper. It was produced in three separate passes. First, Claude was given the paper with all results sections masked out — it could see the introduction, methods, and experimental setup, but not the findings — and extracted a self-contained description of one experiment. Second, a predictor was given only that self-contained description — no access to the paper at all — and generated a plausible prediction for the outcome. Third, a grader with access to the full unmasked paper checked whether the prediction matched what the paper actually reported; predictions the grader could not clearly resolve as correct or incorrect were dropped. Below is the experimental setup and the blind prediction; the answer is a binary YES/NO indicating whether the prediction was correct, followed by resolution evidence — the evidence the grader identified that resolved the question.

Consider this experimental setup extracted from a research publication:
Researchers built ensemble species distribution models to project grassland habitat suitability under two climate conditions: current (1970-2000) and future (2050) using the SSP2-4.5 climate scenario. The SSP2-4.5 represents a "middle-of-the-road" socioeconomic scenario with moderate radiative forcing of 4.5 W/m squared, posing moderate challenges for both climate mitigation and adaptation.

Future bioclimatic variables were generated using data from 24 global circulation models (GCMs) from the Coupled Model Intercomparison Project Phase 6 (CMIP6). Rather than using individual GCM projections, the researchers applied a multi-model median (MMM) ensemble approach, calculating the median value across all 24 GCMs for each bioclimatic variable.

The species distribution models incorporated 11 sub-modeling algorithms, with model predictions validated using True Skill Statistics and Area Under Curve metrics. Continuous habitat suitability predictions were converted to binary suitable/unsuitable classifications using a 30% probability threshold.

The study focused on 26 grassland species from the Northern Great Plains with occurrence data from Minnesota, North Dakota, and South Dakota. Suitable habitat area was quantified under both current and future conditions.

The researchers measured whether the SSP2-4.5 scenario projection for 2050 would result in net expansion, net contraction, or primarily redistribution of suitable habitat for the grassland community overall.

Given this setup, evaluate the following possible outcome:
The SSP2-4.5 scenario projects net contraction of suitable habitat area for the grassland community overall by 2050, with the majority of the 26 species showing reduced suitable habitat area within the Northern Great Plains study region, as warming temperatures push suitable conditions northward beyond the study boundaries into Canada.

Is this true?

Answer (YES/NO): NO